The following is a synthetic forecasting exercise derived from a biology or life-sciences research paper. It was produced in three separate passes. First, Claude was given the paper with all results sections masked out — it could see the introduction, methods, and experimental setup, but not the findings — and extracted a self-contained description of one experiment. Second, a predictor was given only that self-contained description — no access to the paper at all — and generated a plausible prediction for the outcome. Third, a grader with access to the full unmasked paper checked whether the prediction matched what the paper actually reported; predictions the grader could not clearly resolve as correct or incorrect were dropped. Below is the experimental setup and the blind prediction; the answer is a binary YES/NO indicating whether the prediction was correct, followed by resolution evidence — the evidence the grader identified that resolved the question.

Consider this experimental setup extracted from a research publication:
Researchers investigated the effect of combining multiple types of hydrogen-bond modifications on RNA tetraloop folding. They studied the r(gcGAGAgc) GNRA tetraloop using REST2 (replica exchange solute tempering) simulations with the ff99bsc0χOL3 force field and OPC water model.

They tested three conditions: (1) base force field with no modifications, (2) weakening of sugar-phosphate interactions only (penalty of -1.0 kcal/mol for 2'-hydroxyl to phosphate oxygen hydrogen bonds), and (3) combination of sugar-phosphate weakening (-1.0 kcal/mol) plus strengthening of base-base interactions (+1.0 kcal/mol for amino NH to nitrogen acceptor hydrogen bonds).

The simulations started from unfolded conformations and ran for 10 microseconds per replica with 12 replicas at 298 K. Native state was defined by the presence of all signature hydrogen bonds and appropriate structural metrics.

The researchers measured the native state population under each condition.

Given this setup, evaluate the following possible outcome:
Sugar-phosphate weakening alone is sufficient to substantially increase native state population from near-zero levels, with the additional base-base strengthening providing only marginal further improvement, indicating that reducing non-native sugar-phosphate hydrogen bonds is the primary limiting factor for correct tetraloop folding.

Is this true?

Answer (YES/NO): NO